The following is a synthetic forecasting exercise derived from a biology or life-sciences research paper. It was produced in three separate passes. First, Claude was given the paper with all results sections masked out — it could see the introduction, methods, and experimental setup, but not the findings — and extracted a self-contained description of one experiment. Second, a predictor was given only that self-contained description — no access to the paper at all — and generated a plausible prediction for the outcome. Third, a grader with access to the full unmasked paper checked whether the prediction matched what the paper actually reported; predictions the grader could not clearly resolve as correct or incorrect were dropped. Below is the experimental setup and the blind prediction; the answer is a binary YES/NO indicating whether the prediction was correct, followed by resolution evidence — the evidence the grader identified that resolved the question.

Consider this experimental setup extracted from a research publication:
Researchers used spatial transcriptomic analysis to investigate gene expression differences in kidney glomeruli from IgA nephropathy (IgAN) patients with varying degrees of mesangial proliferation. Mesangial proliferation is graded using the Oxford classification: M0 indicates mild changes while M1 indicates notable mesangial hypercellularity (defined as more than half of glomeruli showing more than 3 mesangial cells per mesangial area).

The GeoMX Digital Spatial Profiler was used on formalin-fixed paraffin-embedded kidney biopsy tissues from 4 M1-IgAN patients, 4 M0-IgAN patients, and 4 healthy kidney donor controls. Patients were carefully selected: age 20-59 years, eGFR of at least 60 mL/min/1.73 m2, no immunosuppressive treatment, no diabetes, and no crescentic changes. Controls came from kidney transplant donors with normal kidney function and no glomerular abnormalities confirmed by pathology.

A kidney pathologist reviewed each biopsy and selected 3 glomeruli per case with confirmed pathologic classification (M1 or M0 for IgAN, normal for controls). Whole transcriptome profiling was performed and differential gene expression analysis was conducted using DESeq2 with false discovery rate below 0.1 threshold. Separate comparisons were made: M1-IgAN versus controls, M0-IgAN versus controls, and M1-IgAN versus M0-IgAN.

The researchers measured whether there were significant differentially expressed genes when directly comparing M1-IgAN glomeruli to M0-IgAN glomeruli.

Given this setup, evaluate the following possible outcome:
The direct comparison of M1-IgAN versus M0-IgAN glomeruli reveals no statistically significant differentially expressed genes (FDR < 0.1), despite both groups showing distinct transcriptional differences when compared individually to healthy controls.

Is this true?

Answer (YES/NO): NO